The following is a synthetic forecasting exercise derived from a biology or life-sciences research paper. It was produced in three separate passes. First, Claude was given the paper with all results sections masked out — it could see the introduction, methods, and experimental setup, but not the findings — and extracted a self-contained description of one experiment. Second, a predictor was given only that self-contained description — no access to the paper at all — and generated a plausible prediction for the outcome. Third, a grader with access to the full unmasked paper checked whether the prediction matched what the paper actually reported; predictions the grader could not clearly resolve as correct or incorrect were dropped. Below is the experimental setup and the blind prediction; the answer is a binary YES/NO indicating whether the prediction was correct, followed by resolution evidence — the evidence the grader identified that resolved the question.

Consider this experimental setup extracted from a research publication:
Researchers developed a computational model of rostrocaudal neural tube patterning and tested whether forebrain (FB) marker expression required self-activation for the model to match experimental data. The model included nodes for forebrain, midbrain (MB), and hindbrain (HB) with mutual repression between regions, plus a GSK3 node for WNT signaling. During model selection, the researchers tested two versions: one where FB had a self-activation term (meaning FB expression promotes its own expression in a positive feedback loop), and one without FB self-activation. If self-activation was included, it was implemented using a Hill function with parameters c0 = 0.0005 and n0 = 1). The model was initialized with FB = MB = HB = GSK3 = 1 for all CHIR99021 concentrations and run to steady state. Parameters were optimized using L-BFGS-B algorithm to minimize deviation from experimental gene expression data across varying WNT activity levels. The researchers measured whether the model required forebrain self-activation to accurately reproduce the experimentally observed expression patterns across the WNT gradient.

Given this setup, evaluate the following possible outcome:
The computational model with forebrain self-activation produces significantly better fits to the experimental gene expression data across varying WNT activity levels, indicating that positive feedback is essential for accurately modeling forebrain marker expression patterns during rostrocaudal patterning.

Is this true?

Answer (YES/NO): NO